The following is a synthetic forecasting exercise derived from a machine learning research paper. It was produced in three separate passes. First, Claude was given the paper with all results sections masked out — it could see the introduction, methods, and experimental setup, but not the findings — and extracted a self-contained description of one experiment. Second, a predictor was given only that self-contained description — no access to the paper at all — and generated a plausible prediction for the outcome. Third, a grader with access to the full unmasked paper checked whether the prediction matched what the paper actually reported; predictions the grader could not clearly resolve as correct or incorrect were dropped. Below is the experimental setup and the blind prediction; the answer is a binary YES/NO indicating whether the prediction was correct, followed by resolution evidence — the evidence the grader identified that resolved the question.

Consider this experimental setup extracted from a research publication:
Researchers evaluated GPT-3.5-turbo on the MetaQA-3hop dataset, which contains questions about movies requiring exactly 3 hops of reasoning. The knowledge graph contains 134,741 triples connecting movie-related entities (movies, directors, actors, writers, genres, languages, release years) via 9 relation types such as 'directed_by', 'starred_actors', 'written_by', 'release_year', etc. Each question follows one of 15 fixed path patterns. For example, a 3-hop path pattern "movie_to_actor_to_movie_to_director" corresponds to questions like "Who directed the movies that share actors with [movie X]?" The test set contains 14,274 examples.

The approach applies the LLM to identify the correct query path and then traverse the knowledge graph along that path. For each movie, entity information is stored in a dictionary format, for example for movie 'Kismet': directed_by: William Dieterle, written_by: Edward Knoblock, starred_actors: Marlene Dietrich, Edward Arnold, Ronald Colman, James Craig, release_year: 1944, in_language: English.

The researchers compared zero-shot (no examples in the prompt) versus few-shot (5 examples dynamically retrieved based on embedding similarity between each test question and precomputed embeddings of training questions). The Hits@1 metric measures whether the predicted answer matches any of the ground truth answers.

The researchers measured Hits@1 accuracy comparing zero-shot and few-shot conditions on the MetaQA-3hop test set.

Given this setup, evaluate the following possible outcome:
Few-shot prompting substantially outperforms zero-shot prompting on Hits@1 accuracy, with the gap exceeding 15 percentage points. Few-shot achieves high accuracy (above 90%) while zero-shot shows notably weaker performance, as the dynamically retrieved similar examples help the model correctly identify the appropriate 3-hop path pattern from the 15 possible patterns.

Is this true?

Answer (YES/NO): YES